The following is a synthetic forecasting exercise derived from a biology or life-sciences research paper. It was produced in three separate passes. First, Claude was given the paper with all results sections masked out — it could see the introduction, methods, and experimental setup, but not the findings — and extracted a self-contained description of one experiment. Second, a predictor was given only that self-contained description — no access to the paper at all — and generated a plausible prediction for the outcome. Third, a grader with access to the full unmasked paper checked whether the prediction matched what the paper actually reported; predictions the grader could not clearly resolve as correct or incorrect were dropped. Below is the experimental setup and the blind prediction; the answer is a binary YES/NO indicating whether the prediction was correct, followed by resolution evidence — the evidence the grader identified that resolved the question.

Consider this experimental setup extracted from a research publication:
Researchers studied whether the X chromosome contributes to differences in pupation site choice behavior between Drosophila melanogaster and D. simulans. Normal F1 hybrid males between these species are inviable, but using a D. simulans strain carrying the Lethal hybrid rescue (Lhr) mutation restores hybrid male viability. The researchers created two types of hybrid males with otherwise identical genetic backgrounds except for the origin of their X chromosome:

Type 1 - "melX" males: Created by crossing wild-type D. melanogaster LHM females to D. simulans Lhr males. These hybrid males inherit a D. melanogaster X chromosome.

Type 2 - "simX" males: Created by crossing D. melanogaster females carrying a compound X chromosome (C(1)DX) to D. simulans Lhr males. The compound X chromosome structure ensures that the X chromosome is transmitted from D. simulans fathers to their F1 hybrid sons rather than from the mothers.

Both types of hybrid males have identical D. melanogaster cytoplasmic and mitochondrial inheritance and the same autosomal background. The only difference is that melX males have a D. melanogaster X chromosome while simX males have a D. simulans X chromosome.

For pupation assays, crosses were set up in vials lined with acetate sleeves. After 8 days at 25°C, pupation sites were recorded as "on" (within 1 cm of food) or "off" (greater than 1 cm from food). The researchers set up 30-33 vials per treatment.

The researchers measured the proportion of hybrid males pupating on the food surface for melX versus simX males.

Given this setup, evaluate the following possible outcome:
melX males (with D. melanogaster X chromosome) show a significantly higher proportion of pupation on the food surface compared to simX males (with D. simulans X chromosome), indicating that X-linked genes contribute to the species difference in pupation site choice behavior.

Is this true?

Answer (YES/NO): NO